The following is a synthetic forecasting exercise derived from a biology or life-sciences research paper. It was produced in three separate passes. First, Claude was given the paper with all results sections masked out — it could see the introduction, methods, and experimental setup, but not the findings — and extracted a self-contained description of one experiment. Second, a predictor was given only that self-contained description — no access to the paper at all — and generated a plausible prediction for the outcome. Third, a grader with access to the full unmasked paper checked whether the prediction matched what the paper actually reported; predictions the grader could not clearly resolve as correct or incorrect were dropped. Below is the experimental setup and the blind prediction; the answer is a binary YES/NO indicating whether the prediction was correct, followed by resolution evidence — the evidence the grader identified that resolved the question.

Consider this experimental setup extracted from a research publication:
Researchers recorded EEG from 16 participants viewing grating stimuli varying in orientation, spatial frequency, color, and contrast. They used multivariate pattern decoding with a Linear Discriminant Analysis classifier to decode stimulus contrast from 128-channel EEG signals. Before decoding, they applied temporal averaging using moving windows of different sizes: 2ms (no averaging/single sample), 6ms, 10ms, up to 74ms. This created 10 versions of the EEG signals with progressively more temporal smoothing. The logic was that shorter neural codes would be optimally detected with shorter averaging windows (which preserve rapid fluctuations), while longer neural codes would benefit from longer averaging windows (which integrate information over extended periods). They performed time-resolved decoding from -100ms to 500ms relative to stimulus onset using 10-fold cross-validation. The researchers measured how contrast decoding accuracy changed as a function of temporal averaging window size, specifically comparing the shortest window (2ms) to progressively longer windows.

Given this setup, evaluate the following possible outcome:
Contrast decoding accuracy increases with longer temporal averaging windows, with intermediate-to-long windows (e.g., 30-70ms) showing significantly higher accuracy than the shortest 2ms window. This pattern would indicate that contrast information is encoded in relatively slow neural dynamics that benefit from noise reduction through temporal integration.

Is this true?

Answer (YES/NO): YES